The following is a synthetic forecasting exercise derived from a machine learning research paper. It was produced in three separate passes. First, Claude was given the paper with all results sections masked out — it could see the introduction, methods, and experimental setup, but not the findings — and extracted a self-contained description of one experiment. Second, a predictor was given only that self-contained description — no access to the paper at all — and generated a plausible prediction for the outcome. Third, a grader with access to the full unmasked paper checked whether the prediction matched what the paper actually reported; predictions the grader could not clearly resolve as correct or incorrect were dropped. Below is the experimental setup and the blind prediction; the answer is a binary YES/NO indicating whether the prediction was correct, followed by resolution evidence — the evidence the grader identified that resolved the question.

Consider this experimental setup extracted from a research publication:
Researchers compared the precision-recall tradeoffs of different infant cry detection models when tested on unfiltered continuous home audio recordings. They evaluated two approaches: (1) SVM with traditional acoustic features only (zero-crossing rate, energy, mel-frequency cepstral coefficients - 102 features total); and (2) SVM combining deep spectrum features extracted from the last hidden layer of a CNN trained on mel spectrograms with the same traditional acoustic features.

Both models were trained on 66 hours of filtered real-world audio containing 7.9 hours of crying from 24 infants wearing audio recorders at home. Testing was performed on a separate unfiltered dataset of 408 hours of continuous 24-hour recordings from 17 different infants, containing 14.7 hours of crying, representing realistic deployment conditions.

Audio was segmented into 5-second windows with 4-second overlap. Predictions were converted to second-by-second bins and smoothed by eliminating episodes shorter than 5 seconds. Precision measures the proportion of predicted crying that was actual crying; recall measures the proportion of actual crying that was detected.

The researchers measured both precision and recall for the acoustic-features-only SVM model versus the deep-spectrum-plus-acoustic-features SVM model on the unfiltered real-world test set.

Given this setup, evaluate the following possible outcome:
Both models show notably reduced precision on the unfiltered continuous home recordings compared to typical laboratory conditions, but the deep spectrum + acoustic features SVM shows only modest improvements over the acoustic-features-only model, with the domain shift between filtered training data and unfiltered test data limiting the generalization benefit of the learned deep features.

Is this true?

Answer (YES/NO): NO